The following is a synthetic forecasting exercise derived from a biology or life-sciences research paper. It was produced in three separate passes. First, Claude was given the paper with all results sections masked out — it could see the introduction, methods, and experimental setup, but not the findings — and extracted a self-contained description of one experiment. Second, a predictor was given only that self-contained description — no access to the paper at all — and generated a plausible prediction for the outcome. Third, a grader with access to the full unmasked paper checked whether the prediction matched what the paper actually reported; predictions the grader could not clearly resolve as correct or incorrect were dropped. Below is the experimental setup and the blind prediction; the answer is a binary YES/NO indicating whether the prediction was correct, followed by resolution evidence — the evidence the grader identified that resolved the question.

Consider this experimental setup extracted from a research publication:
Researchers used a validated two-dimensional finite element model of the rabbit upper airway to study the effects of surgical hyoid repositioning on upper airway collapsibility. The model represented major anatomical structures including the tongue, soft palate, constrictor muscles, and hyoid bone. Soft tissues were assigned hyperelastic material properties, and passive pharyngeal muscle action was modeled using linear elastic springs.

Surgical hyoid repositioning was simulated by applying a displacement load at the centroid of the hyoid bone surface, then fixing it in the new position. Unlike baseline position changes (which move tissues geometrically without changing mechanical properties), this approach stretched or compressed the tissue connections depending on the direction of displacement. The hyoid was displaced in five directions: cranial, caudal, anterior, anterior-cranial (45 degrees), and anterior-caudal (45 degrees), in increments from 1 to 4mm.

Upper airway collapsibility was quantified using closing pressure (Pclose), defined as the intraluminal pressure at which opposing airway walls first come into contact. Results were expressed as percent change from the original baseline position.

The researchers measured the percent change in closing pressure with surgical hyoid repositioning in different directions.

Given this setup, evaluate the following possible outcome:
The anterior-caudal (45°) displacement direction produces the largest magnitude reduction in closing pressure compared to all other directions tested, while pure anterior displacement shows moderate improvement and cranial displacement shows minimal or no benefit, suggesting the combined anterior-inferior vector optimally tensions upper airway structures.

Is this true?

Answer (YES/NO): NO